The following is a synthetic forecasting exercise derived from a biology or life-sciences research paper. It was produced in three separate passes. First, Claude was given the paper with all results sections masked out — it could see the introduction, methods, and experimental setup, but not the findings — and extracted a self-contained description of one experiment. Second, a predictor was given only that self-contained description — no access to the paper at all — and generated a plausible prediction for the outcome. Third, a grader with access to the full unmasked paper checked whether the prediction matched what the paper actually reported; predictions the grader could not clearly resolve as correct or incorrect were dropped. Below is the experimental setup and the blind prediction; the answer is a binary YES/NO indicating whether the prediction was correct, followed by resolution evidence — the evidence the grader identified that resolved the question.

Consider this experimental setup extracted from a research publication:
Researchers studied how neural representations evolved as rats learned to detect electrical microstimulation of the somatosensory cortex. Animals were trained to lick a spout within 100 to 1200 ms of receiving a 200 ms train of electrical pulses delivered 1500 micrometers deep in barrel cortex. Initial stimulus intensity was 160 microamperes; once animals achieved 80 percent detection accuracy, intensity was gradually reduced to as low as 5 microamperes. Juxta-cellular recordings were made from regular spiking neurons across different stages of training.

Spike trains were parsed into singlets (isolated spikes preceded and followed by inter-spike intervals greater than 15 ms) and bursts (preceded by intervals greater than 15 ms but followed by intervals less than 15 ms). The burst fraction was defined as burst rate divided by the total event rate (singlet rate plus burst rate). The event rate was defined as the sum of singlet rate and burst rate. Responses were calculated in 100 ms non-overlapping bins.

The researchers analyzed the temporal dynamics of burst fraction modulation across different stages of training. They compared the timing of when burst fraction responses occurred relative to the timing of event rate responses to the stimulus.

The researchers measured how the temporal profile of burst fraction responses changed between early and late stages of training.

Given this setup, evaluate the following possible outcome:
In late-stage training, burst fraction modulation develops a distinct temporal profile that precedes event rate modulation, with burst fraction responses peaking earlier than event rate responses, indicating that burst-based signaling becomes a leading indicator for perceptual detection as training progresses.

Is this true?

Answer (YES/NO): NO